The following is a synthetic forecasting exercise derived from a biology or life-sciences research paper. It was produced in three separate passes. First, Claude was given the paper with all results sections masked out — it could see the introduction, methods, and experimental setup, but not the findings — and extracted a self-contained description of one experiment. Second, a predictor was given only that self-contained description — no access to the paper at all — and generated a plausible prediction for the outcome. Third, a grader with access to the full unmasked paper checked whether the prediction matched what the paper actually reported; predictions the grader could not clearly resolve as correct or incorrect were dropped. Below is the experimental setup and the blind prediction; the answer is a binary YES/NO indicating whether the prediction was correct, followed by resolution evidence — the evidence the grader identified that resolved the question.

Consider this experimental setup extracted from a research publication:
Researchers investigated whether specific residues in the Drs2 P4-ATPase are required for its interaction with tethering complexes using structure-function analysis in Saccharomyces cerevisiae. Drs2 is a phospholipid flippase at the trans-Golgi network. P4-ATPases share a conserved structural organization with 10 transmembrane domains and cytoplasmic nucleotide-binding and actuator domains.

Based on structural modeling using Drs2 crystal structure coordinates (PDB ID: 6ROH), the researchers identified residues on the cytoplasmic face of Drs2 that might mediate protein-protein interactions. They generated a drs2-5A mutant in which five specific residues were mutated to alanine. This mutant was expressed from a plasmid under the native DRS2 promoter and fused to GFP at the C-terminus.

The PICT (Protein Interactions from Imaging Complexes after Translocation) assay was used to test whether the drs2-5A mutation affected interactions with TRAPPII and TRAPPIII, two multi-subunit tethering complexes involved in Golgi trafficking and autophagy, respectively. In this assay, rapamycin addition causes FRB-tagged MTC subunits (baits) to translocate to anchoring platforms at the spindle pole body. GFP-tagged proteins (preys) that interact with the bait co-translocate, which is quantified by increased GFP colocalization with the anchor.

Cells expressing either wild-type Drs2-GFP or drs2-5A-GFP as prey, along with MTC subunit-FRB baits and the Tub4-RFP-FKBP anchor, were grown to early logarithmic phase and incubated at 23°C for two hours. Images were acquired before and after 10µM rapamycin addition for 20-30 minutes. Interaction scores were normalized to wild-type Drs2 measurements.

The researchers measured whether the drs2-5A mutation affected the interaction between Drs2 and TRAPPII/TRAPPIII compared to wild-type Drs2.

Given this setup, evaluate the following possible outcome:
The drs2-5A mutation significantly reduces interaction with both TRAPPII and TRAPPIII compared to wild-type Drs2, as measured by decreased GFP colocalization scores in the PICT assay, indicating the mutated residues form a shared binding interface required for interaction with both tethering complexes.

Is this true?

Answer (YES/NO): NO